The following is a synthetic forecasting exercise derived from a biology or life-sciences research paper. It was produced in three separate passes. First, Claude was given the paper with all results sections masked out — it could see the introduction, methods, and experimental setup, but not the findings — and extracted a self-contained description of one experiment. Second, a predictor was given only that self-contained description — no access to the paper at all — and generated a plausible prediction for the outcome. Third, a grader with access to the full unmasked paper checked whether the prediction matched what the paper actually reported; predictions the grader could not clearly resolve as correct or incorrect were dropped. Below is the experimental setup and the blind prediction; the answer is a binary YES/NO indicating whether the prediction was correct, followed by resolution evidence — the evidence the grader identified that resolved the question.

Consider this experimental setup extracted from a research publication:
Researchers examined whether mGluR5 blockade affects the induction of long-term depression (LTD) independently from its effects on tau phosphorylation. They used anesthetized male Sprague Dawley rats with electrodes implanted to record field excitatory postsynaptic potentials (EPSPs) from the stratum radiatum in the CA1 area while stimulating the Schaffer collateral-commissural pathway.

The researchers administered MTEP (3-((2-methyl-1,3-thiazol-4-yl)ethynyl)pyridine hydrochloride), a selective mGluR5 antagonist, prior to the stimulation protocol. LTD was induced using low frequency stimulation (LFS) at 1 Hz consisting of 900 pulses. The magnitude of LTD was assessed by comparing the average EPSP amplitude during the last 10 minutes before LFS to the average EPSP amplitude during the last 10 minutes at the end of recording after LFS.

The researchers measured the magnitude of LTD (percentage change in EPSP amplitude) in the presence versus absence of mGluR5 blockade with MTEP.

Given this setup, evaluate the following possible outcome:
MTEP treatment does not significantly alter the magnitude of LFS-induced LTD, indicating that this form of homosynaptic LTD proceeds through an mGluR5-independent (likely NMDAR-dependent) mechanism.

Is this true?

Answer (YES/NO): NO